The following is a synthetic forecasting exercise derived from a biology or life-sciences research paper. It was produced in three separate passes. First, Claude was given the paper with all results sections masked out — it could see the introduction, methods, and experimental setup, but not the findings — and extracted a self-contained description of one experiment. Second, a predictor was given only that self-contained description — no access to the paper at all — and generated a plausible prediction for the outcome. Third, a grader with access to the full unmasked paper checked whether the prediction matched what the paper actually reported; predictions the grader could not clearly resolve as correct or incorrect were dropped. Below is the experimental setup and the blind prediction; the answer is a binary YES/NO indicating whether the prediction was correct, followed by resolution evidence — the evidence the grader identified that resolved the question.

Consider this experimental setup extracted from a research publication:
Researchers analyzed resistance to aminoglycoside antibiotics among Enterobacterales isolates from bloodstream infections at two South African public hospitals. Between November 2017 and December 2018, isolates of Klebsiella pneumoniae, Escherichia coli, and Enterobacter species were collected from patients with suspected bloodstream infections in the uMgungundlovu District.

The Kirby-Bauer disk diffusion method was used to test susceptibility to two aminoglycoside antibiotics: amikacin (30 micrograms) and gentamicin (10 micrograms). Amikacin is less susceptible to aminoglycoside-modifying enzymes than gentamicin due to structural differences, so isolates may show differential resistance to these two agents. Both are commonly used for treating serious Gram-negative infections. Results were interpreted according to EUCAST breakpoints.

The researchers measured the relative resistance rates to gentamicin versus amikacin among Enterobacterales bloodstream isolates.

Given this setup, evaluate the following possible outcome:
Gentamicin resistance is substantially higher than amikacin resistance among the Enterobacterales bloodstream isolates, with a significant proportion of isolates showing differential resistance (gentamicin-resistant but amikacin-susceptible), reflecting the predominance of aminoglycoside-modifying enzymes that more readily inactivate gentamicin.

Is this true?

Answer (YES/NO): YES